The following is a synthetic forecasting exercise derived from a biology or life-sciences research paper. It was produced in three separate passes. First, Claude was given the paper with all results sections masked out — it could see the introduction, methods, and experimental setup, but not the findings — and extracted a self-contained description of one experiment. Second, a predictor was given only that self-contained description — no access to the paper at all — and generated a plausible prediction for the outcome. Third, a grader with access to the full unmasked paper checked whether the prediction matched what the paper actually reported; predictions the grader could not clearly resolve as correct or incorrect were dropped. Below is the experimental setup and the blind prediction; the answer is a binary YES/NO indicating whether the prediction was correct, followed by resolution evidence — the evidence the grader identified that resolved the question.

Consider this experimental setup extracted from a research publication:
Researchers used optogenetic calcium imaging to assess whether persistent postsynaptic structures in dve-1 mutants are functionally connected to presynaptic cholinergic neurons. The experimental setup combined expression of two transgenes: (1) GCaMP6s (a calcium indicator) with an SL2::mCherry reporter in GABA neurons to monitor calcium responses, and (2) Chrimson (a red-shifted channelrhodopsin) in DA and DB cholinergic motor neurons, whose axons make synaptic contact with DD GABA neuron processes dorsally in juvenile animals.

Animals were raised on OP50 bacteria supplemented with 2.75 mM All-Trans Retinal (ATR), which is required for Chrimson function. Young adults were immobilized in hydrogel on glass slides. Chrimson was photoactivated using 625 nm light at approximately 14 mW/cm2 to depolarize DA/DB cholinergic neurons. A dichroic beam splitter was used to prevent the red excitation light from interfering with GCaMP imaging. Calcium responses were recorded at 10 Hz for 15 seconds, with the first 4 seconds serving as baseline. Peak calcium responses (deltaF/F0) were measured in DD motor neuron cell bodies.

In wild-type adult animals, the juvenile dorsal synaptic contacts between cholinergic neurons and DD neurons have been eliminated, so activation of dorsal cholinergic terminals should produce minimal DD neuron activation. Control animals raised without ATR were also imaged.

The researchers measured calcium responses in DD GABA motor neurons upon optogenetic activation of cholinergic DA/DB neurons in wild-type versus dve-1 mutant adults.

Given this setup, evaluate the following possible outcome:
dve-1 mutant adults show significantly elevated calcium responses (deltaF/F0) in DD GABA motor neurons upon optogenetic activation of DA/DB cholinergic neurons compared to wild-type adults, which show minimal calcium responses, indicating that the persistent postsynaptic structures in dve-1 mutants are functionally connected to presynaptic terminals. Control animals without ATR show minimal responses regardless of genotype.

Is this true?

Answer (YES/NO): YES